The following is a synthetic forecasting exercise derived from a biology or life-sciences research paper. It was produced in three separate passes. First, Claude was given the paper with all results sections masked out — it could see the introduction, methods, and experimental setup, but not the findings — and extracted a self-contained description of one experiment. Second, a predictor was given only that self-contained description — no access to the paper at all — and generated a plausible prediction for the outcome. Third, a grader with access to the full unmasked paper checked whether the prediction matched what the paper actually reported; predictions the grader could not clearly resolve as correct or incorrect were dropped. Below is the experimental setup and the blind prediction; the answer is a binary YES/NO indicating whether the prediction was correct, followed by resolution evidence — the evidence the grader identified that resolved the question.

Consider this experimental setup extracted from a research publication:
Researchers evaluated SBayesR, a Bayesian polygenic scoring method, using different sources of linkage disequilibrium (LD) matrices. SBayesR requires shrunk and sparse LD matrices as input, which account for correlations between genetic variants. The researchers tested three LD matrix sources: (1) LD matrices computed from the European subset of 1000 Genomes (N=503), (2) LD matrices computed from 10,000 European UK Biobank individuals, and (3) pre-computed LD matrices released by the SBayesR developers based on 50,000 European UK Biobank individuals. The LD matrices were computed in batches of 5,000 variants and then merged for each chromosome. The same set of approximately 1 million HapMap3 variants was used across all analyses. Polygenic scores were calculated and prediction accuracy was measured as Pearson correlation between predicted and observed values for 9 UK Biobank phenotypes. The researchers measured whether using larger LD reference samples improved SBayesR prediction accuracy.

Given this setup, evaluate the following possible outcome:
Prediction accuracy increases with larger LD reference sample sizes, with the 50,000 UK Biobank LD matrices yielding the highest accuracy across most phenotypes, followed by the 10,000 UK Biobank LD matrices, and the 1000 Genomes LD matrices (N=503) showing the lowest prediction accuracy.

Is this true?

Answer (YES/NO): NO